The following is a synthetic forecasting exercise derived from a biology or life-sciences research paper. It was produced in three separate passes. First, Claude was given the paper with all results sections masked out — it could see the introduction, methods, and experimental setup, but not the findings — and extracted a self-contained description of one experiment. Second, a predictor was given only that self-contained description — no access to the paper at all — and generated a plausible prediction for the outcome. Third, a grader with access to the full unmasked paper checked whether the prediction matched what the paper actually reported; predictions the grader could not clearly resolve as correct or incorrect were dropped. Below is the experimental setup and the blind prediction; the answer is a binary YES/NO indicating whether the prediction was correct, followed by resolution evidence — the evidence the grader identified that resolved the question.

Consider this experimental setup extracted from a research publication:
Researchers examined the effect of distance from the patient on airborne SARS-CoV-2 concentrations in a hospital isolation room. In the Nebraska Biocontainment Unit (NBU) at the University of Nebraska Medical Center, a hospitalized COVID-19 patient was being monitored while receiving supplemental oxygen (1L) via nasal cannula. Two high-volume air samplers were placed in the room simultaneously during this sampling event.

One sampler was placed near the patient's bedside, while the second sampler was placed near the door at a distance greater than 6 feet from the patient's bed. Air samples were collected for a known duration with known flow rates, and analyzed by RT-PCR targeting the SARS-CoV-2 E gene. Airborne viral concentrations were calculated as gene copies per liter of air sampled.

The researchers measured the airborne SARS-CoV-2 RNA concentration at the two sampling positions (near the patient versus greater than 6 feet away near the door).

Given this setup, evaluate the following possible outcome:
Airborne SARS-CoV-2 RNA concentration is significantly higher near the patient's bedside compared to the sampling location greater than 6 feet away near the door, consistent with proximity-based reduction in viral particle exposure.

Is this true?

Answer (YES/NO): NO